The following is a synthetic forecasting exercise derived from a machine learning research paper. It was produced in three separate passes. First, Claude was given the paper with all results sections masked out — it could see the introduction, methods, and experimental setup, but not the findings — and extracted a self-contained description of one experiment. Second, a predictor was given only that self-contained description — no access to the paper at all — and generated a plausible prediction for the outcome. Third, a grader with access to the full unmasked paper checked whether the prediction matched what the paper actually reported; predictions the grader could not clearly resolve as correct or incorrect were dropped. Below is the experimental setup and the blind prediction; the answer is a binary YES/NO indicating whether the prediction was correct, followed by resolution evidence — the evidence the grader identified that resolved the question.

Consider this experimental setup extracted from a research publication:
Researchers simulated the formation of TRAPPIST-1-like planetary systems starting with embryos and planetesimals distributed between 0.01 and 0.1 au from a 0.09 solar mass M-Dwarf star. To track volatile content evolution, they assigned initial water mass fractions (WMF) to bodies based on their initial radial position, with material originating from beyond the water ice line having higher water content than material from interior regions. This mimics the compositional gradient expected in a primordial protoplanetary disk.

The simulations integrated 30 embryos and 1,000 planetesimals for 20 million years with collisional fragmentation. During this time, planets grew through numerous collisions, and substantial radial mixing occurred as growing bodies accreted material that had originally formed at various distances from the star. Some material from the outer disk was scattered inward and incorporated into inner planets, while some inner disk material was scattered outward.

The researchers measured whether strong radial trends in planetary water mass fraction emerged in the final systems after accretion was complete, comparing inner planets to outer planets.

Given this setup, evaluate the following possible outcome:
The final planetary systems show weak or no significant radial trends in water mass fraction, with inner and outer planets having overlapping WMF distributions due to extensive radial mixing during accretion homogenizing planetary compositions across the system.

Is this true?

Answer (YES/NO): YES